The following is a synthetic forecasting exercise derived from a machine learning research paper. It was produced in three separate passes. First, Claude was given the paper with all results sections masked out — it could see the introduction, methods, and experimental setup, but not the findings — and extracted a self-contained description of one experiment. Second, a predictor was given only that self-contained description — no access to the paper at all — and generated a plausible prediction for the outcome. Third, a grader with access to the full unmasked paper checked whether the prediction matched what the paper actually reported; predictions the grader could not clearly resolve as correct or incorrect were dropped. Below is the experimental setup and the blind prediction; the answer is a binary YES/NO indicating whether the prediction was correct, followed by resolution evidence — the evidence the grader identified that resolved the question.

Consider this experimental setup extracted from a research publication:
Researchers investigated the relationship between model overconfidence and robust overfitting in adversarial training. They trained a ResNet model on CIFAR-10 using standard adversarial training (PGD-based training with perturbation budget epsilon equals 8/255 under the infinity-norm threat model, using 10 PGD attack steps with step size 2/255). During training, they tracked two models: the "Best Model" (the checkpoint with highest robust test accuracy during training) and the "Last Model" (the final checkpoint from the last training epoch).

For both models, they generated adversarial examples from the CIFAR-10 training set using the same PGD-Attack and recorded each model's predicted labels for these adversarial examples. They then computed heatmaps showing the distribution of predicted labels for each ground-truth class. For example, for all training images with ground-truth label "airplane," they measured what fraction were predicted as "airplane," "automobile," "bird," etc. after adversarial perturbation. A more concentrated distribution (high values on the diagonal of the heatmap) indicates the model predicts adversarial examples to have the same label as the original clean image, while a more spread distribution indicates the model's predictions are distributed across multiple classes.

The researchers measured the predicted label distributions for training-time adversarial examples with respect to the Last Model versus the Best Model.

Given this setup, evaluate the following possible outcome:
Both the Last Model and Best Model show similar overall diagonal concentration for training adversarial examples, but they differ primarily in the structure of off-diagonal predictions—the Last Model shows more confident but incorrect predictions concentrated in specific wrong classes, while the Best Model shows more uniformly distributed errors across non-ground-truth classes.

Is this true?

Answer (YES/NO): NO